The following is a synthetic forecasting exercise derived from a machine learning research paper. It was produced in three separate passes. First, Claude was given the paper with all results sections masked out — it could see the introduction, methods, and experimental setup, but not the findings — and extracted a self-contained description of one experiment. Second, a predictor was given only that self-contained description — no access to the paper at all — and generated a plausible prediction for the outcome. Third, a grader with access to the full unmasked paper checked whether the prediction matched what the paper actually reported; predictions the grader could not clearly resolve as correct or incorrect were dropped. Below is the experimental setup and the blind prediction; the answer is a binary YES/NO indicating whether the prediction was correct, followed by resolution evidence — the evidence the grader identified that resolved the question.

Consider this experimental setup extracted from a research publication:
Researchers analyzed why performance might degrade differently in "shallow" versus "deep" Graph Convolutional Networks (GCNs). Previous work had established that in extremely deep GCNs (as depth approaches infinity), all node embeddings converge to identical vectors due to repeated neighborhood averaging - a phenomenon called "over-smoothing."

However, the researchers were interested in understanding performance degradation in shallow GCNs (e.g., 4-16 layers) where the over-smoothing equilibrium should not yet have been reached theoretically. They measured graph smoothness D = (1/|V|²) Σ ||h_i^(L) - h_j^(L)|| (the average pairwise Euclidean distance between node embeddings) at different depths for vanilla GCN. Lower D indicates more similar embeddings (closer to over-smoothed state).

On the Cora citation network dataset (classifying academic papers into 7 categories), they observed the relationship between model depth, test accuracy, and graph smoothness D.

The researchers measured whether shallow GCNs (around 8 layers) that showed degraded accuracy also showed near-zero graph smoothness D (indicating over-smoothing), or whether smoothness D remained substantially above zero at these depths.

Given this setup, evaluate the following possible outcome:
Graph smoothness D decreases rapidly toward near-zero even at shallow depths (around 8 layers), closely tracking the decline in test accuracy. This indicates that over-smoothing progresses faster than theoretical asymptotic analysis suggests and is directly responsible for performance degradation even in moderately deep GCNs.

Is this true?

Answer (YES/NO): NO